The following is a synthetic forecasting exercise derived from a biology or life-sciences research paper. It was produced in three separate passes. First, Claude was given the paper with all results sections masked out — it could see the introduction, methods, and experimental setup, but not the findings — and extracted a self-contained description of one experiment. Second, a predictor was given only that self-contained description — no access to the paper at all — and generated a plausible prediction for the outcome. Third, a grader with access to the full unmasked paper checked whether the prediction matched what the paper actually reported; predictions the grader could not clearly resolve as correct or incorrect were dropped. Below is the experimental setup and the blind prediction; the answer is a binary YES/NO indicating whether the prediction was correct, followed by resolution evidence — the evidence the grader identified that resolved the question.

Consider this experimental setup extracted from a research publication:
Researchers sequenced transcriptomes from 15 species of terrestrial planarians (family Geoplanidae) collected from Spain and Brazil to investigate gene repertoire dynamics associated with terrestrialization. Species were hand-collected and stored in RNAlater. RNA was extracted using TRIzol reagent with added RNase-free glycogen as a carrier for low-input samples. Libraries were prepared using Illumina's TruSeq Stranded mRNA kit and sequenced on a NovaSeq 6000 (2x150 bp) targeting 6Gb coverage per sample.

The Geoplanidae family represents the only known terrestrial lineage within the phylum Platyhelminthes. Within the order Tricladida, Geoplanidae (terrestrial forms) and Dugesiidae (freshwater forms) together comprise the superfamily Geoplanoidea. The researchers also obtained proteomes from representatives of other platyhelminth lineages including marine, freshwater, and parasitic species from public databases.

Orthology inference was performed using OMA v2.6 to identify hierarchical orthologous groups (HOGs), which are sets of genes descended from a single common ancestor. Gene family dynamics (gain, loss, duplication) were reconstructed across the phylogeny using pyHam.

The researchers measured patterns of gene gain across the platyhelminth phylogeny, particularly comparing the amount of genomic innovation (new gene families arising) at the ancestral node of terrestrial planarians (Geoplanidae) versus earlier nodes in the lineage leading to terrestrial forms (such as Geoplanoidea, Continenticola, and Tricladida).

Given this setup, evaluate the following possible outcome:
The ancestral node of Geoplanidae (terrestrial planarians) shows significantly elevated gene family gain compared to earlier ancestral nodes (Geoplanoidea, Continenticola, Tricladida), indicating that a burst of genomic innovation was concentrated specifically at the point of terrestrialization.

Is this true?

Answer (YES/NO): NO